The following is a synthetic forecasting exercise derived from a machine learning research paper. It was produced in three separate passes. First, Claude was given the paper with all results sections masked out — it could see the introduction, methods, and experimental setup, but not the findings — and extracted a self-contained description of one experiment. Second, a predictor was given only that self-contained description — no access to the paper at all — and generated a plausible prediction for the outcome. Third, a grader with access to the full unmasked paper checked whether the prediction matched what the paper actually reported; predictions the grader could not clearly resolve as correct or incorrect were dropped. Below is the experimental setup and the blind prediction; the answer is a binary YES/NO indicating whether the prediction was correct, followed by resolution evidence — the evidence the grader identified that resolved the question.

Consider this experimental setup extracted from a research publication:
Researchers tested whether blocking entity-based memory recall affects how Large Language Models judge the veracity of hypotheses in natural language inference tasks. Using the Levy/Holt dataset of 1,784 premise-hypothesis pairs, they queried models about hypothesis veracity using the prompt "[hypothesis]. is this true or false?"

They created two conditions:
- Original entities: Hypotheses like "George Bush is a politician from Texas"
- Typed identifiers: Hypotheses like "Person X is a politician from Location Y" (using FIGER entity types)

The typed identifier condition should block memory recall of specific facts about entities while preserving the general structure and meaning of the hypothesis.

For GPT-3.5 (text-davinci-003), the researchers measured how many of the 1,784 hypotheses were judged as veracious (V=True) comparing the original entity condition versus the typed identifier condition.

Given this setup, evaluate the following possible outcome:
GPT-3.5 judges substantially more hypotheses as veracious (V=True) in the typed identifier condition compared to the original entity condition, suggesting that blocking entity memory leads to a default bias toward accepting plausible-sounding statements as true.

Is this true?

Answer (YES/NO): NO